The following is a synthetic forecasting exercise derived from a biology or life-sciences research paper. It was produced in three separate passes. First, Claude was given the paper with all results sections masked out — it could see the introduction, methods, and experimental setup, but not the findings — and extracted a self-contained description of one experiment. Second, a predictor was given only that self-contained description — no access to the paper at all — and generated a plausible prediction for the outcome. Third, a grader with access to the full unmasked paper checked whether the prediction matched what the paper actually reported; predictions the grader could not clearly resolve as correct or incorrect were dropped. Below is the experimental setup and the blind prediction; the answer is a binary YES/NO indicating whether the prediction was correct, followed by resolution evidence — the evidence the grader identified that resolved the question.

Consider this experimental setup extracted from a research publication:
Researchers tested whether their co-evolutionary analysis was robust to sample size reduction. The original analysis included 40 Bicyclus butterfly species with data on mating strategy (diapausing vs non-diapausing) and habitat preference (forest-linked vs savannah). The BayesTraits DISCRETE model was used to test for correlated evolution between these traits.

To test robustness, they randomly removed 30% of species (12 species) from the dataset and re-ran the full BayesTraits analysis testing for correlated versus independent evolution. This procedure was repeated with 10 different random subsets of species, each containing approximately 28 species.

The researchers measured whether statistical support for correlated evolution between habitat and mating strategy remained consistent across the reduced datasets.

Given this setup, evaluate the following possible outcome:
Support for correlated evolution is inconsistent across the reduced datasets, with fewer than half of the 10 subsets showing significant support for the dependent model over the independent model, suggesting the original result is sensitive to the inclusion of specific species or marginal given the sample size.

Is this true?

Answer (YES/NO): NO